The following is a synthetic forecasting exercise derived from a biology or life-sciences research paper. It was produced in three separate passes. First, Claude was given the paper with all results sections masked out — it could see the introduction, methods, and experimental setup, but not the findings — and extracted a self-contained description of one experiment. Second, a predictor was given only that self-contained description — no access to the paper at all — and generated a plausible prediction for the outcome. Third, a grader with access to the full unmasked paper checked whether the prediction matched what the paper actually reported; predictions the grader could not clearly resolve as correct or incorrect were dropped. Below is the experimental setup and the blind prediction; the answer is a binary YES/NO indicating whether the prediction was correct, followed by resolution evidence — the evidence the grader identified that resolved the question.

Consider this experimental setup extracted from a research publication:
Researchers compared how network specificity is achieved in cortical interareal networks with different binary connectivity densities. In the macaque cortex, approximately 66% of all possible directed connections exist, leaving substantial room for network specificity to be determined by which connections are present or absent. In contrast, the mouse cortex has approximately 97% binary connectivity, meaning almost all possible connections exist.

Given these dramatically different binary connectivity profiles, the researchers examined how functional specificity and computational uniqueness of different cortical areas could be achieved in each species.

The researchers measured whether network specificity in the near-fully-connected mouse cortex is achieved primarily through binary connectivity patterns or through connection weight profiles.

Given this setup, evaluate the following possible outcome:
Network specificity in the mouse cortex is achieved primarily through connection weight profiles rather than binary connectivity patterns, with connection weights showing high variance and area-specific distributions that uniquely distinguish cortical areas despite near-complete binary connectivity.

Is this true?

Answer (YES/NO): YES